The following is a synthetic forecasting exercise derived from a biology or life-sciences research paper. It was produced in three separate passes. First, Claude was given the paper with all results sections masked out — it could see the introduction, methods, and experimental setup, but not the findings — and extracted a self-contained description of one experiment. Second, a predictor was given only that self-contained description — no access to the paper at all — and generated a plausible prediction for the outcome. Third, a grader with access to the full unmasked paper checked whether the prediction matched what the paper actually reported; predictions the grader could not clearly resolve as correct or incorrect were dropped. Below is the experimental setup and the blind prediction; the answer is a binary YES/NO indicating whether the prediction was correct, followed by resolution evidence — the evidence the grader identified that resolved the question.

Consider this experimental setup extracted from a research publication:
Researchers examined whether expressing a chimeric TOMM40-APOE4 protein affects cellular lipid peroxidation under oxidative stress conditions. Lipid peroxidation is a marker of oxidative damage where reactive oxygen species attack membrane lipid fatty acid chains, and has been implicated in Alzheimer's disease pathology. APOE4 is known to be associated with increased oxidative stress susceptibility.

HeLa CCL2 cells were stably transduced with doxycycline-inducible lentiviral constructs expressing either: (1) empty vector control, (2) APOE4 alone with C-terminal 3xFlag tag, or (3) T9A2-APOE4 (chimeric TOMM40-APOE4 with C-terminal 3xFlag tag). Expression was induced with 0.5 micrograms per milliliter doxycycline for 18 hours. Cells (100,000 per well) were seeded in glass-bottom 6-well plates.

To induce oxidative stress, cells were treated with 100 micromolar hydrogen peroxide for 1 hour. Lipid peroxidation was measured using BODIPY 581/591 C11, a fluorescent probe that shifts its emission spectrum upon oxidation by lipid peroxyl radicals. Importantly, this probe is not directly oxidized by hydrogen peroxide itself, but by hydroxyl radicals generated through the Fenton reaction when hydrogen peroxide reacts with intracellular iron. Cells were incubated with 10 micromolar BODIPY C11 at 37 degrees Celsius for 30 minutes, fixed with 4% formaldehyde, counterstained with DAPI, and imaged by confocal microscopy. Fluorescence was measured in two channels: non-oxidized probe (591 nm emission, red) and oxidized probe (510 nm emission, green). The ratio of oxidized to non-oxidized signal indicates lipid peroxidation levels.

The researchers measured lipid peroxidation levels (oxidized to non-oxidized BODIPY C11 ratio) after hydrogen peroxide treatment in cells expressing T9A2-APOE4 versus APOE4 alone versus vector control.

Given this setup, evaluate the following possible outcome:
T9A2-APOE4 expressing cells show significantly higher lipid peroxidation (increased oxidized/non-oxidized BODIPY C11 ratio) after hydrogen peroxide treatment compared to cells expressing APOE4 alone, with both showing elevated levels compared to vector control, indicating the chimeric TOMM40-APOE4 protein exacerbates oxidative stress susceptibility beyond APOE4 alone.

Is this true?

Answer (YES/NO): NO